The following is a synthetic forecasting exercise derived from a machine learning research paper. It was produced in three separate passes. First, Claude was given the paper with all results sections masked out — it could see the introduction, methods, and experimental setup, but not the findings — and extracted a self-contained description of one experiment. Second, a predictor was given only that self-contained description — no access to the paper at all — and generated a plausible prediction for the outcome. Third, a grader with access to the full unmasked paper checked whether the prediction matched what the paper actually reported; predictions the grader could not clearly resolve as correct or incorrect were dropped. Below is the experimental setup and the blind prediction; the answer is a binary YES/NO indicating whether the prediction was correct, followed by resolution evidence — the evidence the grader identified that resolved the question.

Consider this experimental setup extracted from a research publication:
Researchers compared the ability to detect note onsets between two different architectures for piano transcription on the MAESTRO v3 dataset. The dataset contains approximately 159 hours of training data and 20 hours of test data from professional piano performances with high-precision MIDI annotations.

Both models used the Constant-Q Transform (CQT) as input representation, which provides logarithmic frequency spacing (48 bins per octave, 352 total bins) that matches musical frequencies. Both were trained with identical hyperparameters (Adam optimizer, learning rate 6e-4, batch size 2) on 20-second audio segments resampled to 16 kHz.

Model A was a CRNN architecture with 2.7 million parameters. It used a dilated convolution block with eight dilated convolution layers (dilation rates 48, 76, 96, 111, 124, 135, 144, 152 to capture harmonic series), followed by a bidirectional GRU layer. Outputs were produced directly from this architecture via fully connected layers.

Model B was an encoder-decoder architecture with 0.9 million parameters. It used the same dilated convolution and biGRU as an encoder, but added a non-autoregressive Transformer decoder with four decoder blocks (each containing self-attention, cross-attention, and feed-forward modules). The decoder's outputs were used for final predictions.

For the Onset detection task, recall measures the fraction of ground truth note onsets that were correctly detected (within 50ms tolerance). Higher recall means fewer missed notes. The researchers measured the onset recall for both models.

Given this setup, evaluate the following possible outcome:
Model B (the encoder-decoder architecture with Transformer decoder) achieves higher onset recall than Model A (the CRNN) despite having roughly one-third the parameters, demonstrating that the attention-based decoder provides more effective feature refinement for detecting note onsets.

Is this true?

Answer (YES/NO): NO